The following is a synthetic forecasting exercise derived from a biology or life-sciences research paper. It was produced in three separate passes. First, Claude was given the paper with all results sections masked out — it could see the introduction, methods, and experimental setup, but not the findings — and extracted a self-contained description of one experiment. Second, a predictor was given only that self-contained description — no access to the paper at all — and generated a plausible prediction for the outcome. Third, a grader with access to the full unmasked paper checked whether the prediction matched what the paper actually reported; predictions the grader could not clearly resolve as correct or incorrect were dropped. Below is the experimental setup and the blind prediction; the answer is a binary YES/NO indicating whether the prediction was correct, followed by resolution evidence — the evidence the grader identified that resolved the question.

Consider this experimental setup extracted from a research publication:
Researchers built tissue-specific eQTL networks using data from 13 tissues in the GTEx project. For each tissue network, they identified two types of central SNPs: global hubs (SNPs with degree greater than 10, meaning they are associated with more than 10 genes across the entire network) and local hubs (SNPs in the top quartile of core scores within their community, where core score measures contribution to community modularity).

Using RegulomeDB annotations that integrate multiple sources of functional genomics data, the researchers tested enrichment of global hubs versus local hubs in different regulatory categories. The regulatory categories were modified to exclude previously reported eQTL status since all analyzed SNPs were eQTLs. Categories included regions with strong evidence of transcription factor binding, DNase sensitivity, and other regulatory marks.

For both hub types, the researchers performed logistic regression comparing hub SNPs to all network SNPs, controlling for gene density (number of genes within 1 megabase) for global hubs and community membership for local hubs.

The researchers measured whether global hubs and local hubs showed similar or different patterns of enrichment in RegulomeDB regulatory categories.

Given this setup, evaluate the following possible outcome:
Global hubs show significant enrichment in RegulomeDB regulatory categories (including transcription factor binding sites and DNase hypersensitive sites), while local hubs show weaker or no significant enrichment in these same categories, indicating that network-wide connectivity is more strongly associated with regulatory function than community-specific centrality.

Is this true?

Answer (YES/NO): NO